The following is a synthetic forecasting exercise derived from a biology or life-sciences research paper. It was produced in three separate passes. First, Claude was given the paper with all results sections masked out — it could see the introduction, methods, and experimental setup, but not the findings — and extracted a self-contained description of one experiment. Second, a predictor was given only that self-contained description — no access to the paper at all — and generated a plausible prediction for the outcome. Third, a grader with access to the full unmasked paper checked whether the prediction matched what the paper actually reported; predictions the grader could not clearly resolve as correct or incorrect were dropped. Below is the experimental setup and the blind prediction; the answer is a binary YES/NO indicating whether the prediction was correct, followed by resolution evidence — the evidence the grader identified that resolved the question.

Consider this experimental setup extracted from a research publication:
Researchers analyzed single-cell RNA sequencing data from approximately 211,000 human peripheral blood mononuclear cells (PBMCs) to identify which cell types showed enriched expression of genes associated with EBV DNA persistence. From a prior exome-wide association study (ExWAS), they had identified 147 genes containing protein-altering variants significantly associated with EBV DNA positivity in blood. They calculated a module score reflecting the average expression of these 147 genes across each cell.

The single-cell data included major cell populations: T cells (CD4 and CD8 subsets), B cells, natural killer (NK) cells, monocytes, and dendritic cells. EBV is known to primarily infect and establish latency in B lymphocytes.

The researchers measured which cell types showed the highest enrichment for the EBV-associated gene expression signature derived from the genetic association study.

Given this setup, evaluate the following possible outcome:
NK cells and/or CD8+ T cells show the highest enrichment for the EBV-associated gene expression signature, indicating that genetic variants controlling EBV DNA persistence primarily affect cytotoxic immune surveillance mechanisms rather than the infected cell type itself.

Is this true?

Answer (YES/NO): NO